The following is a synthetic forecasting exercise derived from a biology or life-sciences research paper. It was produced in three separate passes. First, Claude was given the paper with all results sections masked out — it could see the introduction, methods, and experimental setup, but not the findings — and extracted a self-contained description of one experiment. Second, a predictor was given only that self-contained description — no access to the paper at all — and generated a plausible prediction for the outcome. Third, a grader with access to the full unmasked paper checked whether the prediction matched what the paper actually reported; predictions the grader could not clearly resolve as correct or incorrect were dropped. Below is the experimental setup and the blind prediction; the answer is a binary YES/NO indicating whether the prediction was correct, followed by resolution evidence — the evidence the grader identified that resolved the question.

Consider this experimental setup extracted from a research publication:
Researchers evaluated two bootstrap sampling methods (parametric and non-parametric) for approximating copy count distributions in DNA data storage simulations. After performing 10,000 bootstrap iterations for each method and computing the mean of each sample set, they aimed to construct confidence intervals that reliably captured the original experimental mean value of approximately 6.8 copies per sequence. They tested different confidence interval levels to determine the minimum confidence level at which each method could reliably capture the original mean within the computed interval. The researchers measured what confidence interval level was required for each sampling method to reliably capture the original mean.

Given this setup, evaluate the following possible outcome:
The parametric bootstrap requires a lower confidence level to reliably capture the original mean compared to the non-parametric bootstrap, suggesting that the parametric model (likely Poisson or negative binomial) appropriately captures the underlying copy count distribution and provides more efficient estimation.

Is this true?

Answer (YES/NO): NO